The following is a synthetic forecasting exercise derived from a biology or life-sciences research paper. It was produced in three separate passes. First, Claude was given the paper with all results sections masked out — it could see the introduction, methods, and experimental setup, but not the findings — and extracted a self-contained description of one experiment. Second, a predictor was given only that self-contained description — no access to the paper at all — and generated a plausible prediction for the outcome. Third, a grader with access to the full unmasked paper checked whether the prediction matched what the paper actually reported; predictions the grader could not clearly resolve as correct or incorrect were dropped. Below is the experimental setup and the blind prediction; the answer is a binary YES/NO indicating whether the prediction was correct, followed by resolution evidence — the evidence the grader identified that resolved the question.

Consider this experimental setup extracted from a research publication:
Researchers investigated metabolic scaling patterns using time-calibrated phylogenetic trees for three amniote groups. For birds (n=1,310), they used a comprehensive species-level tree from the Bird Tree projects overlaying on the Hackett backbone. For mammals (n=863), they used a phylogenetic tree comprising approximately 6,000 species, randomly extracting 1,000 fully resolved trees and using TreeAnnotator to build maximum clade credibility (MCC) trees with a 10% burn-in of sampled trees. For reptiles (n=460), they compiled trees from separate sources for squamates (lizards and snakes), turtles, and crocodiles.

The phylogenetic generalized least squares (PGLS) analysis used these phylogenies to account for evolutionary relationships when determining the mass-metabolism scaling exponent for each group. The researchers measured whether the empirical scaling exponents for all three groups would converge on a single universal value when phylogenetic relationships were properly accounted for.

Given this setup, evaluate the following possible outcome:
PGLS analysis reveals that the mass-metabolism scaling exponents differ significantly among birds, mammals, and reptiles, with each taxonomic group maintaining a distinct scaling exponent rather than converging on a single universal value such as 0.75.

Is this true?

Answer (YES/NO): YES